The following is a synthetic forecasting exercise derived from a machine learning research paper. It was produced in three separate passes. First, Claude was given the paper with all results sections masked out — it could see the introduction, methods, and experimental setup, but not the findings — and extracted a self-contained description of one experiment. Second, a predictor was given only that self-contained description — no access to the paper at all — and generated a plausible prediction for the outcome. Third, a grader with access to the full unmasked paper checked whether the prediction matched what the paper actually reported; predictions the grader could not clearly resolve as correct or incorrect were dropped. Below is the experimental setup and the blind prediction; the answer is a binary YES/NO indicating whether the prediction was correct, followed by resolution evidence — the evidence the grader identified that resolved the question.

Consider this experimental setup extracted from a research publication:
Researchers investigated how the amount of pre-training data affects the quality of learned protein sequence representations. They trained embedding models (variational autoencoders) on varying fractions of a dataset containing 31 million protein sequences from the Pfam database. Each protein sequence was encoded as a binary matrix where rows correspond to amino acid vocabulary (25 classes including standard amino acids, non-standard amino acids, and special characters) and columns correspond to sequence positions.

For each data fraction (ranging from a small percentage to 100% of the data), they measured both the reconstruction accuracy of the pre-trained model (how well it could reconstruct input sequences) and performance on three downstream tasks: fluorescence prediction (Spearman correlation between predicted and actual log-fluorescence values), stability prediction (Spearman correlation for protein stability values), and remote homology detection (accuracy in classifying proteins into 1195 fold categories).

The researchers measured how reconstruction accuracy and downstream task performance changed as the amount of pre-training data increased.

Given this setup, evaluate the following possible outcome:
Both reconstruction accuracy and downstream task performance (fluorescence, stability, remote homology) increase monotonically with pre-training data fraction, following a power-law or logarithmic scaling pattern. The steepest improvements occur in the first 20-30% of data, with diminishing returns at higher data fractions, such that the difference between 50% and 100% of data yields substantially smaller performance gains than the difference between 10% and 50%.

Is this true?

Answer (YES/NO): NO